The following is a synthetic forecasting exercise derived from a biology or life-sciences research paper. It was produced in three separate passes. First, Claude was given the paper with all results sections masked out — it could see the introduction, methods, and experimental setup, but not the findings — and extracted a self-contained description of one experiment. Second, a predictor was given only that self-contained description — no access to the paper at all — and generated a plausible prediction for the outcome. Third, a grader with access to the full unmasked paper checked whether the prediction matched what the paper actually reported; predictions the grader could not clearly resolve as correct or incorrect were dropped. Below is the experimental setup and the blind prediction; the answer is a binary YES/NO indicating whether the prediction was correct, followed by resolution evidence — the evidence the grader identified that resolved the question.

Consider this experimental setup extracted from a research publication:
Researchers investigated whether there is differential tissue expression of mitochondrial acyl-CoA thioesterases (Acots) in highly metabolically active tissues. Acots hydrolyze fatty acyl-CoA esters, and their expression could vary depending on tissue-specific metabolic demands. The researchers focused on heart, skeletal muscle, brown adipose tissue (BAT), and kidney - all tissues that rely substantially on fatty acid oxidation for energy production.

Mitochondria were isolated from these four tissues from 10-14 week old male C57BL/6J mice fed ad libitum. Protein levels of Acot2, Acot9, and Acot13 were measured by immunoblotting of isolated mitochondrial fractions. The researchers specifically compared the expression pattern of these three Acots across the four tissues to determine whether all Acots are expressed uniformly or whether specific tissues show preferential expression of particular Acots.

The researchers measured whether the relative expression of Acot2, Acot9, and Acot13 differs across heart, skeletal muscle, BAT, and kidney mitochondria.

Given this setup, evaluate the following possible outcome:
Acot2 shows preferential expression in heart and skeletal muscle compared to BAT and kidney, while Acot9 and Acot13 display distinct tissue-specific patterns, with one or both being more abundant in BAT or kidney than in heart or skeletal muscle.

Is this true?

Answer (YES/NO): NO